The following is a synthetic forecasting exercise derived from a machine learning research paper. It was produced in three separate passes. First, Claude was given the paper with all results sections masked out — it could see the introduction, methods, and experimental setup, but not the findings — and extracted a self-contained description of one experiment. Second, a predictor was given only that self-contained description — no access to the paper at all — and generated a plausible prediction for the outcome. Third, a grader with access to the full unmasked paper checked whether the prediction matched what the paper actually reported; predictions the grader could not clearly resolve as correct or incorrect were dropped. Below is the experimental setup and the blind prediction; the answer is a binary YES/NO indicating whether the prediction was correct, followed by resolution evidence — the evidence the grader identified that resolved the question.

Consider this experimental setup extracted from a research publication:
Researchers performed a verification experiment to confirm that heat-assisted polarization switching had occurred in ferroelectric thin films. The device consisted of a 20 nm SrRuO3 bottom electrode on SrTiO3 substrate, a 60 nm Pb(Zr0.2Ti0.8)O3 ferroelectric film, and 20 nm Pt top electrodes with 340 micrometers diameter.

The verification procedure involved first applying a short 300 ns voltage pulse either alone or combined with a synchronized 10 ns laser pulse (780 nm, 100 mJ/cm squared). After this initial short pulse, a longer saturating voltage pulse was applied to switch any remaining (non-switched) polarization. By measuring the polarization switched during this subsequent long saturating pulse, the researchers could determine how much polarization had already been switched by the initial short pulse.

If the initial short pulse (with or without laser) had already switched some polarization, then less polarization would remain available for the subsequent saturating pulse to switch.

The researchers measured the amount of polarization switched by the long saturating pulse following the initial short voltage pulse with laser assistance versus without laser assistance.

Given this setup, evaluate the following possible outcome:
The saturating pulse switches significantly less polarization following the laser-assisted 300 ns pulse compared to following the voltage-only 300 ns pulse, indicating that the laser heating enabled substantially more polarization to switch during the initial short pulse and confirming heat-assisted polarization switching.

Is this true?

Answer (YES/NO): YES